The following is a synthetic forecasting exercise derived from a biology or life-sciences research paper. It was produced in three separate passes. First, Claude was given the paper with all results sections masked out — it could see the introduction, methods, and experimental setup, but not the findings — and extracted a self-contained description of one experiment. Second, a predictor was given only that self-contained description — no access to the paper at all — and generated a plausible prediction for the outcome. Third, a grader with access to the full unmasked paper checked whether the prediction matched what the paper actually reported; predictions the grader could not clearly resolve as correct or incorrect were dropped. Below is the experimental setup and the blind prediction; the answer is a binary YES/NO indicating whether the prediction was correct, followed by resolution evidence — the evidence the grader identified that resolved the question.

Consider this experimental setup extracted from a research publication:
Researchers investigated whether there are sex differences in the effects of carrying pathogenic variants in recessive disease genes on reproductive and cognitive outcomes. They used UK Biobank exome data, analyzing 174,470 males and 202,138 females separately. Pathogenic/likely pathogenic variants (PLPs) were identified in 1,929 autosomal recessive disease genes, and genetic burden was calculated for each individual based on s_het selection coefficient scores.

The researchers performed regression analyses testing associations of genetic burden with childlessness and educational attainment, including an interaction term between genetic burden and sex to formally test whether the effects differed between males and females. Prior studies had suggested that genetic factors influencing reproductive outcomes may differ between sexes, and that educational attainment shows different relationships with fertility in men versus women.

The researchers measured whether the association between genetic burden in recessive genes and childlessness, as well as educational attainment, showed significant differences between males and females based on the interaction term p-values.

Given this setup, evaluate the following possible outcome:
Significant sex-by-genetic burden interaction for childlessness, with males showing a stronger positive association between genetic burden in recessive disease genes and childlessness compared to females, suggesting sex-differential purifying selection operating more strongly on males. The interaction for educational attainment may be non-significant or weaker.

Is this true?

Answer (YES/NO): NO